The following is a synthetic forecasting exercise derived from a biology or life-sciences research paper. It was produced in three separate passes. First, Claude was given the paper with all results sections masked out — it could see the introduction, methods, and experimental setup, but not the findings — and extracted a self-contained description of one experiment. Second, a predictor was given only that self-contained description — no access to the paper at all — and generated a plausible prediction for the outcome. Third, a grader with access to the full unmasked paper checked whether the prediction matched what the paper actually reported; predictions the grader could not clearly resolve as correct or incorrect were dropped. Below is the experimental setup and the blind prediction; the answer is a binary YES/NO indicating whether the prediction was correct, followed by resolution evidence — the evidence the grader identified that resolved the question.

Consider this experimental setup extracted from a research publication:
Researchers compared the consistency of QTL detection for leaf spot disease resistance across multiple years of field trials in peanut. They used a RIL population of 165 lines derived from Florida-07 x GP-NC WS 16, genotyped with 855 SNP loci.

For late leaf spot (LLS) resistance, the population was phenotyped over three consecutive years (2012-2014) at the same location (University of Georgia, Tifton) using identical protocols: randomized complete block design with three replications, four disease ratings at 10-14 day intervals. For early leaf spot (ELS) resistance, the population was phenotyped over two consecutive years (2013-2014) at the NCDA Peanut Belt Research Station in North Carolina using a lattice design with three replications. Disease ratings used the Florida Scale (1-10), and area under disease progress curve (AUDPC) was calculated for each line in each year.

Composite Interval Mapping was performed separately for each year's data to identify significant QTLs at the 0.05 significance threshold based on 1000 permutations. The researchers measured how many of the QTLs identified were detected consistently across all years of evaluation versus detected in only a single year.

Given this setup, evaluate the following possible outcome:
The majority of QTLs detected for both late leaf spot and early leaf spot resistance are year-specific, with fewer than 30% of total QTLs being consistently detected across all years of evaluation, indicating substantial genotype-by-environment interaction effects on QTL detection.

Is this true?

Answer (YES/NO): NO